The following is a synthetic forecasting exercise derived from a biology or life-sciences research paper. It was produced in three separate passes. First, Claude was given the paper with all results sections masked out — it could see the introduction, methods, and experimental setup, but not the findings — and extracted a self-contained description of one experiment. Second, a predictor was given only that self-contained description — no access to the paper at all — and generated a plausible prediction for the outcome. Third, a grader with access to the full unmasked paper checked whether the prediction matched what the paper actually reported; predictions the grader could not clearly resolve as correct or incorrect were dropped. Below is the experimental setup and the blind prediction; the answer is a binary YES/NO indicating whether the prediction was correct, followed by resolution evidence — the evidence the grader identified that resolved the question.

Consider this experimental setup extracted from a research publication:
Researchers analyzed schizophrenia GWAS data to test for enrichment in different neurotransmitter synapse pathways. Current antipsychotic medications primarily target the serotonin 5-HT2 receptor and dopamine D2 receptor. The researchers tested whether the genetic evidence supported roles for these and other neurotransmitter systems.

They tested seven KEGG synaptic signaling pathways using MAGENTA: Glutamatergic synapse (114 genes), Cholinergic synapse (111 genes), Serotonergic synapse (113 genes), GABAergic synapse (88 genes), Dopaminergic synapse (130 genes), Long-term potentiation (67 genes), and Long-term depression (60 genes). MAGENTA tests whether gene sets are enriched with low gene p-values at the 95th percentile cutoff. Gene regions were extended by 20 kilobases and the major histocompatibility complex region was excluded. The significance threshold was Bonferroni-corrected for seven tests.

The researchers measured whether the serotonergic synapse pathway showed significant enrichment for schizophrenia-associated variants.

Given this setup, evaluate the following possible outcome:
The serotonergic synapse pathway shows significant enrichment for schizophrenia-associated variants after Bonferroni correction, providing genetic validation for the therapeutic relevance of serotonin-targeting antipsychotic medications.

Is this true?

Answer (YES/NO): NO